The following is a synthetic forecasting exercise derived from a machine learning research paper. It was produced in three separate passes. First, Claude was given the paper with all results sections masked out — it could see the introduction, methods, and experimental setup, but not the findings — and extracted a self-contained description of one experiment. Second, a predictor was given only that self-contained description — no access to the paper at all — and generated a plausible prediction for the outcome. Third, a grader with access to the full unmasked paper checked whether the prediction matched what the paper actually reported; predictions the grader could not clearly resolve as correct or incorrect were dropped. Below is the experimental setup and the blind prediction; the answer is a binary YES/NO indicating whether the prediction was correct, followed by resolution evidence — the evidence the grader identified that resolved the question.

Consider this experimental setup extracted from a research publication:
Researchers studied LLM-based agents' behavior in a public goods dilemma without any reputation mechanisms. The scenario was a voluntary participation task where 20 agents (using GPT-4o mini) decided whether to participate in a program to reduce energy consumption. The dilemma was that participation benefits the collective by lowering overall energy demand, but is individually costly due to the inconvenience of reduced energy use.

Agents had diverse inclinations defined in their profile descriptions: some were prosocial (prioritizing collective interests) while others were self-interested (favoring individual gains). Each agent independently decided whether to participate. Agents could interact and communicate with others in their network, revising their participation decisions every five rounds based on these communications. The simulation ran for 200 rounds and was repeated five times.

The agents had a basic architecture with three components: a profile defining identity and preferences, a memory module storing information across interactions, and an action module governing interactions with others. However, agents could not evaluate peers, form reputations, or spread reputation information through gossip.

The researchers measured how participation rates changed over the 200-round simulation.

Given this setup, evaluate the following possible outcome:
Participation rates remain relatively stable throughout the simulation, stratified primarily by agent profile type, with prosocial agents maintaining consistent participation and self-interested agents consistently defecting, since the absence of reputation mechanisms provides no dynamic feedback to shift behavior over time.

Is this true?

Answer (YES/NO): NO